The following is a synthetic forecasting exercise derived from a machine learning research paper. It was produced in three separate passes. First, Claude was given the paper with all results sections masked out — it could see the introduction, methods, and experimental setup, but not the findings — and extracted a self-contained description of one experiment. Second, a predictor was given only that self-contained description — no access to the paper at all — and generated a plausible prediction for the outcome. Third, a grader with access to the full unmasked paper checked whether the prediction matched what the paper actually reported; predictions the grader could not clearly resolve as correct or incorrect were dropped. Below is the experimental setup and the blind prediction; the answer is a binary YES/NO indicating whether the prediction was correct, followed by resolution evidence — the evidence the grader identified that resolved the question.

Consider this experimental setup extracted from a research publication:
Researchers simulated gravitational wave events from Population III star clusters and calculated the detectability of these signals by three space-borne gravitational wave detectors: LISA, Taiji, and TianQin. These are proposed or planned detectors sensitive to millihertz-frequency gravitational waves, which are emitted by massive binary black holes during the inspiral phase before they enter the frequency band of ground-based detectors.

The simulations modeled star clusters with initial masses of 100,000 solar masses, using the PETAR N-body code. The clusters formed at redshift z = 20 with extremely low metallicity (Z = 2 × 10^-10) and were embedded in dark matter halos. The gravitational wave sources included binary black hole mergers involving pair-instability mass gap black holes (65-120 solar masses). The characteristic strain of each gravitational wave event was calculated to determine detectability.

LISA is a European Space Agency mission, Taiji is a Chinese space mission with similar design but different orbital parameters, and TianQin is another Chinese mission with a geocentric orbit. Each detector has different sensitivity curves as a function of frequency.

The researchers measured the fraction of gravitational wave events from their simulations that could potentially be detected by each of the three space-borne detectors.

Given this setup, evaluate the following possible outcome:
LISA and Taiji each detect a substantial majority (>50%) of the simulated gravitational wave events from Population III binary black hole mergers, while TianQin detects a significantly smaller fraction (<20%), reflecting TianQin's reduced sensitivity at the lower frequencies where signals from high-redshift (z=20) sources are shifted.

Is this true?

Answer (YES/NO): NO